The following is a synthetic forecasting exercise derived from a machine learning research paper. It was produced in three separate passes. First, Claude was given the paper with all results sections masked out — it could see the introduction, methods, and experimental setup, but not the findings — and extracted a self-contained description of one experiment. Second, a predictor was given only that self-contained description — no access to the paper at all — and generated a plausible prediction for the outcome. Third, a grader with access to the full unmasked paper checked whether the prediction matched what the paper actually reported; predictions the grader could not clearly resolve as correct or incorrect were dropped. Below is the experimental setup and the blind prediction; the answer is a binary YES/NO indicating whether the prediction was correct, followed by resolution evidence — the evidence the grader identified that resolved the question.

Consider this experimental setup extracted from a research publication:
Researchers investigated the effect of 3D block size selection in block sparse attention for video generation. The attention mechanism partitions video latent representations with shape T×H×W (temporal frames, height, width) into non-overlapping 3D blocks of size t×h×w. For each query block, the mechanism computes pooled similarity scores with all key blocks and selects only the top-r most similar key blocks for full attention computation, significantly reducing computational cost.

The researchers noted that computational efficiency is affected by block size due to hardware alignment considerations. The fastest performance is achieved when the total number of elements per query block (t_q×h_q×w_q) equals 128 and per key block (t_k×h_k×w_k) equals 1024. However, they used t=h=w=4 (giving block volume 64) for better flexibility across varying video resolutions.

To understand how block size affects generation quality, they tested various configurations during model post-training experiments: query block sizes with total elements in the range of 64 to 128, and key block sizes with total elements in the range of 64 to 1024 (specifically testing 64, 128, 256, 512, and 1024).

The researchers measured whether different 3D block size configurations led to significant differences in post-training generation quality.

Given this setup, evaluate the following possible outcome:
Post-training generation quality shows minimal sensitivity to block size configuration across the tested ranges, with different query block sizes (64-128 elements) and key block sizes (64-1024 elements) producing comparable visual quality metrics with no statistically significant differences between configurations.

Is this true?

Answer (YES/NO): YES